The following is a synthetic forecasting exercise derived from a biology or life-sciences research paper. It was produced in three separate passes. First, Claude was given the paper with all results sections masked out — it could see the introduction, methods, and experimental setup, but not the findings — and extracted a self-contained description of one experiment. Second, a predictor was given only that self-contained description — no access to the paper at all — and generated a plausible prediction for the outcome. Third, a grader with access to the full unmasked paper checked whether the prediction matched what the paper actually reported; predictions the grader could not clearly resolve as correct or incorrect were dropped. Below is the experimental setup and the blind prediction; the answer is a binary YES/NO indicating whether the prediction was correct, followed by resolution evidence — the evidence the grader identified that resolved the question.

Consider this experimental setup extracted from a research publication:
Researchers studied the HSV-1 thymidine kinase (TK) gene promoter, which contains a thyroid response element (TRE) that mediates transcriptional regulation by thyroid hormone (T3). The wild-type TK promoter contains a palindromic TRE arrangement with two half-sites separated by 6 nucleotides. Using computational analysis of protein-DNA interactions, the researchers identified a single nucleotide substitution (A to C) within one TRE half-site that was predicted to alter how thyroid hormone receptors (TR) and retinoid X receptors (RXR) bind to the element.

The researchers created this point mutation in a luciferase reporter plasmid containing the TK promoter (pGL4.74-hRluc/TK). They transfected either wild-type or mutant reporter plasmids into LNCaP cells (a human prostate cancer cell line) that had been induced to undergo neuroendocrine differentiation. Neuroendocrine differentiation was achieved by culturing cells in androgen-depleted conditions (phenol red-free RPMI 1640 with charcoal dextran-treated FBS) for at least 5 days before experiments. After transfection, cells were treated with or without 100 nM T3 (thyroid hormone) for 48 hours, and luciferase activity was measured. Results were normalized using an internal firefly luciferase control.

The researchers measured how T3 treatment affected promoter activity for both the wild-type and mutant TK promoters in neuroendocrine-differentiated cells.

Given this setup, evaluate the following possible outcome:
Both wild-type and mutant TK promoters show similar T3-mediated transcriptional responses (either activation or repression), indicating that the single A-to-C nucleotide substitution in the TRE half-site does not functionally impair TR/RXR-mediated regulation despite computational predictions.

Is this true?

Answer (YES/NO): NO